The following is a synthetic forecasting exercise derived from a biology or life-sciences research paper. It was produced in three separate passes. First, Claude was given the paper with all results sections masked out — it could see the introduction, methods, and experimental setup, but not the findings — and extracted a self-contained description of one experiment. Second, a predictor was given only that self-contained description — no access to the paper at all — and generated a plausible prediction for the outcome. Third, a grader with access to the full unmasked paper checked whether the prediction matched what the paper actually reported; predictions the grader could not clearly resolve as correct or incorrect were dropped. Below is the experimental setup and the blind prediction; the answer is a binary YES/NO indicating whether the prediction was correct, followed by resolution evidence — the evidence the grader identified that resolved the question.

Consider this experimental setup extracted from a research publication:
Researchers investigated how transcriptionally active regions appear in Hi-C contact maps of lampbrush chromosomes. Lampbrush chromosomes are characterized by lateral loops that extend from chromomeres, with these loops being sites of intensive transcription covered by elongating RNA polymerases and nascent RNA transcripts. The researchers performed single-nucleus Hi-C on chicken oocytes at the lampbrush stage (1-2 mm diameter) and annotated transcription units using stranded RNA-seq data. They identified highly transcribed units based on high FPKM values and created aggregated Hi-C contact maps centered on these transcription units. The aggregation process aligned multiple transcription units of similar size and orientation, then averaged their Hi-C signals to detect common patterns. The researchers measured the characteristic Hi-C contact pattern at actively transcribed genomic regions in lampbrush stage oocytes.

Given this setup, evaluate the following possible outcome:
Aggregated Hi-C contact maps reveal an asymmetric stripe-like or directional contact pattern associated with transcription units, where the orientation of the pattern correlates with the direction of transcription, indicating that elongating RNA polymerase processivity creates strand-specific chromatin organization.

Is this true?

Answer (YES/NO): NO